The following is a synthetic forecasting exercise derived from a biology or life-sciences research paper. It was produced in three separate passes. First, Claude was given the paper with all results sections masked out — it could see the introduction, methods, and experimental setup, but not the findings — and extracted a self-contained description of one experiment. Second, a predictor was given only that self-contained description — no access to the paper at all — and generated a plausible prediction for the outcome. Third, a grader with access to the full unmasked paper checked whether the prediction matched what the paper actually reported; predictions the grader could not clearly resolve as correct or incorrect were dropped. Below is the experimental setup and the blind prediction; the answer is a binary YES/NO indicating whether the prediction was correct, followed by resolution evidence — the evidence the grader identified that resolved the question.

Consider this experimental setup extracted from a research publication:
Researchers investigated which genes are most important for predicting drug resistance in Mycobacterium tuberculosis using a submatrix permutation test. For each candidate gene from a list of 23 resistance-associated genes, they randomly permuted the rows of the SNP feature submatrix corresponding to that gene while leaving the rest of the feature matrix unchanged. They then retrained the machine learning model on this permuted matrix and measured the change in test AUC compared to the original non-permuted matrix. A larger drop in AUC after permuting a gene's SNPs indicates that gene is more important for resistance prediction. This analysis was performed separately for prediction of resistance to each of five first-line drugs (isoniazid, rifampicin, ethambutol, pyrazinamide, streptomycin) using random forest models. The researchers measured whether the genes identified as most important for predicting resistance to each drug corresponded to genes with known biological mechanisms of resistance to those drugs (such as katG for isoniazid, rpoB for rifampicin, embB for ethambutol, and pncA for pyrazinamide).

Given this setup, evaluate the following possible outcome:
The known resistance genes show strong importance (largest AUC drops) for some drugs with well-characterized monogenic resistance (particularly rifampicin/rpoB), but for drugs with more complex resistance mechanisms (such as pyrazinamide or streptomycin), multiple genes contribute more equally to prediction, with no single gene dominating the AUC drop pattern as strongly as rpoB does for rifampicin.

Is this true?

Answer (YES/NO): NO